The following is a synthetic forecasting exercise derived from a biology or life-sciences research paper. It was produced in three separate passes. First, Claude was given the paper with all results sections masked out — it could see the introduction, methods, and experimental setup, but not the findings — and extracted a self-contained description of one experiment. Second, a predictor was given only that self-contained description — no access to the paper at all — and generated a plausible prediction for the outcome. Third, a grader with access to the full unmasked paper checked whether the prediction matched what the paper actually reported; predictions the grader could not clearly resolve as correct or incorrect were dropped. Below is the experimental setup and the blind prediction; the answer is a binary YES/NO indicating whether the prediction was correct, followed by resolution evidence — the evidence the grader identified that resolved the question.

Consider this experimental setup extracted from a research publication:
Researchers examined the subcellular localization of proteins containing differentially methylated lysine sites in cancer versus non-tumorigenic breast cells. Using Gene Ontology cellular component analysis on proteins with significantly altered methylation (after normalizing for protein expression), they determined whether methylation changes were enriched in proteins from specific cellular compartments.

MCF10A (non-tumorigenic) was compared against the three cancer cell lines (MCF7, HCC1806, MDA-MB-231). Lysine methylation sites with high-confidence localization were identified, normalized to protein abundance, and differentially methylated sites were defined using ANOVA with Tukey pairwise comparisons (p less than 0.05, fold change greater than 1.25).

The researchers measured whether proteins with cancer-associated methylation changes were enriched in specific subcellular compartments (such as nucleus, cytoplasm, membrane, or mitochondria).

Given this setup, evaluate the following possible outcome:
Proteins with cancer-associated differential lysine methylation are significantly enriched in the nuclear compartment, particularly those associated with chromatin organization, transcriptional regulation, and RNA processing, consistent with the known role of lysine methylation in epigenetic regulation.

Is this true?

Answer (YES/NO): NO